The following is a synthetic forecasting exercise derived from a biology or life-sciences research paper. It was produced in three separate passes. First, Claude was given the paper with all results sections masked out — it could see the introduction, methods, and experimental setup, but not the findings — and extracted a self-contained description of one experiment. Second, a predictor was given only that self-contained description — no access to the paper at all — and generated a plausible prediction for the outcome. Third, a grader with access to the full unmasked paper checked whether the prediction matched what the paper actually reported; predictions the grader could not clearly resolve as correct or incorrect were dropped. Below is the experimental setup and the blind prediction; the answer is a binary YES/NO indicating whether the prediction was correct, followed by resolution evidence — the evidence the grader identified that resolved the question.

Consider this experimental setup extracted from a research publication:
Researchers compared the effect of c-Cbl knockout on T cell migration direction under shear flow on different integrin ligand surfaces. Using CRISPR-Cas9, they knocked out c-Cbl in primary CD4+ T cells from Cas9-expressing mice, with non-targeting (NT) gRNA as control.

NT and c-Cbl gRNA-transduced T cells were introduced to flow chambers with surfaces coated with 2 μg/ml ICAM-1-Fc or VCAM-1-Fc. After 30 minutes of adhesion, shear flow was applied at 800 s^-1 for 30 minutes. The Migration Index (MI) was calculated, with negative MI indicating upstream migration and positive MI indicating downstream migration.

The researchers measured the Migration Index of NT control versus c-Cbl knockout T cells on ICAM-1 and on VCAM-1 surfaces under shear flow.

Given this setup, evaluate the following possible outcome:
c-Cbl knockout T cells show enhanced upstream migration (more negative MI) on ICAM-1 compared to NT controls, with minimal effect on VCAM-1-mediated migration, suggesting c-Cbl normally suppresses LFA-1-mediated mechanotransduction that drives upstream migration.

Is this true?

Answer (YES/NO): NO